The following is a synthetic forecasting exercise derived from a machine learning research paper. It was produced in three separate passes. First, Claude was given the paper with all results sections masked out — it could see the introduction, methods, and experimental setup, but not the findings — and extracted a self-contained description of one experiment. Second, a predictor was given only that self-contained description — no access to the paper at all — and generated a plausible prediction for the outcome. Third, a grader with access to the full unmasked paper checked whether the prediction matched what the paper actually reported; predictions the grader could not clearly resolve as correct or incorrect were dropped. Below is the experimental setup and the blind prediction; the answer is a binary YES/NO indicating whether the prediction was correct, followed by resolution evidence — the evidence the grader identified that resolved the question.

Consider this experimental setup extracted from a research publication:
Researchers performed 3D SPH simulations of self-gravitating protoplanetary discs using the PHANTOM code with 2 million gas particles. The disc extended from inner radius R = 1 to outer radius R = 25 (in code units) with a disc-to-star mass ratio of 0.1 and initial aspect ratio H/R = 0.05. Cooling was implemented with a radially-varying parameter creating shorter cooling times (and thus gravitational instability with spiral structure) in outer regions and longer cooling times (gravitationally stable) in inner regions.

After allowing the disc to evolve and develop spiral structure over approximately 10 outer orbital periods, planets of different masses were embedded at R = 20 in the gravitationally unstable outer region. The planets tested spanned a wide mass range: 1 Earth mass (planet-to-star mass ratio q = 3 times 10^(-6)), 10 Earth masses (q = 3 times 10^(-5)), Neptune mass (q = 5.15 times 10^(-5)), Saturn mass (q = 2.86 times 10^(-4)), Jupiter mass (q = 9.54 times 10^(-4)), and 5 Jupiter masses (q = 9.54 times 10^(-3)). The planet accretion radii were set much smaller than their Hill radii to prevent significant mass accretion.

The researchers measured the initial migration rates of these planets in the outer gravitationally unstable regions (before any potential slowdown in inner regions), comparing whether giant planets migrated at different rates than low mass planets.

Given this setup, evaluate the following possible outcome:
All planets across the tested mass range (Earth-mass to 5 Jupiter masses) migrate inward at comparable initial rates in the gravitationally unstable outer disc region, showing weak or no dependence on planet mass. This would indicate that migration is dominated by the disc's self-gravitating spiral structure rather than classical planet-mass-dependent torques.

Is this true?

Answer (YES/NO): NO